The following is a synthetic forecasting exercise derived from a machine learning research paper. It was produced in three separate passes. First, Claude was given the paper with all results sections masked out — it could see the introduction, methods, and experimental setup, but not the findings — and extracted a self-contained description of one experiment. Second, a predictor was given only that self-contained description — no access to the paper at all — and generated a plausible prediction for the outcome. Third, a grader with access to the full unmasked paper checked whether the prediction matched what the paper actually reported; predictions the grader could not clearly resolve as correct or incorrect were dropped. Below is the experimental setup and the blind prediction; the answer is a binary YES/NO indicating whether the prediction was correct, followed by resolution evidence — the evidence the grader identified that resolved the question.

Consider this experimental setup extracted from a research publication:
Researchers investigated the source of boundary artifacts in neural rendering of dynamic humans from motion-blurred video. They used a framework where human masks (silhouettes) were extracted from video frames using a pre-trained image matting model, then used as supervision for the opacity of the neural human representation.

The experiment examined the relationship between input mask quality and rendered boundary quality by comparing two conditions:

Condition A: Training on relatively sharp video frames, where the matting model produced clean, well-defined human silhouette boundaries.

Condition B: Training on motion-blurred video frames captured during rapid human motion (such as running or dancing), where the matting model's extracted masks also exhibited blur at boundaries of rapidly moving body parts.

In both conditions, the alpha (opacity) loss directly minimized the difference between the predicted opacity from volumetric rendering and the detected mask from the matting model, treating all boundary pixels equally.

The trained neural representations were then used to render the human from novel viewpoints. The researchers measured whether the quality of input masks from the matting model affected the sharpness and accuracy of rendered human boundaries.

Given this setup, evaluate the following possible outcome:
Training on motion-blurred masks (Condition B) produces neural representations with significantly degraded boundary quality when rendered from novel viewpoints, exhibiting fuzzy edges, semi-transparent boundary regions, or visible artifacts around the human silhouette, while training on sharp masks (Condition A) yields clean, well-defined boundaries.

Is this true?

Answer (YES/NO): YES